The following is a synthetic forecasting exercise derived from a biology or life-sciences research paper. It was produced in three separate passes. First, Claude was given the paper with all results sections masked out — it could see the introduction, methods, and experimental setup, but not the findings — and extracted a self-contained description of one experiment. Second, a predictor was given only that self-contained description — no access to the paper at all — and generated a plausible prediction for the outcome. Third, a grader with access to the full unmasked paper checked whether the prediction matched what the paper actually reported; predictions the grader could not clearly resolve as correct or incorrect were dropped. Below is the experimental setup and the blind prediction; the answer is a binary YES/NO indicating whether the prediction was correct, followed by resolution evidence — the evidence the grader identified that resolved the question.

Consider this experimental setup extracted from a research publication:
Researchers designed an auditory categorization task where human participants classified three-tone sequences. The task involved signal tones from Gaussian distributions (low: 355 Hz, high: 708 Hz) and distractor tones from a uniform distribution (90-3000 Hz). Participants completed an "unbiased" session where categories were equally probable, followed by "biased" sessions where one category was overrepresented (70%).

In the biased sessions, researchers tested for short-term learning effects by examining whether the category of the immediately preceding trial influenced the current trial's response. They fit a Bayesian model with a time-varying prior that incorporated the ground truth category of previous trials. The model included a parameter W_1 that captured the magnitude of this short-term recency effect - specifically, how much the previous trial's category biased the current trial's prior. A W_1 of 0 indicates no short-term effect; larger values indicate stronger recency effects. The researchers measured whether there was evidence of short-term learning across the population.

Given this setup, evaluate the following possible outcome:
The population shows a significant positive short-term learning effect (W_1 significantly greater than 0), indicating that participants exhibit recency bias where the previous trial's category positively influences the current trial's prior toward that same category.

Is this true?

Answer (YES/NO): YES